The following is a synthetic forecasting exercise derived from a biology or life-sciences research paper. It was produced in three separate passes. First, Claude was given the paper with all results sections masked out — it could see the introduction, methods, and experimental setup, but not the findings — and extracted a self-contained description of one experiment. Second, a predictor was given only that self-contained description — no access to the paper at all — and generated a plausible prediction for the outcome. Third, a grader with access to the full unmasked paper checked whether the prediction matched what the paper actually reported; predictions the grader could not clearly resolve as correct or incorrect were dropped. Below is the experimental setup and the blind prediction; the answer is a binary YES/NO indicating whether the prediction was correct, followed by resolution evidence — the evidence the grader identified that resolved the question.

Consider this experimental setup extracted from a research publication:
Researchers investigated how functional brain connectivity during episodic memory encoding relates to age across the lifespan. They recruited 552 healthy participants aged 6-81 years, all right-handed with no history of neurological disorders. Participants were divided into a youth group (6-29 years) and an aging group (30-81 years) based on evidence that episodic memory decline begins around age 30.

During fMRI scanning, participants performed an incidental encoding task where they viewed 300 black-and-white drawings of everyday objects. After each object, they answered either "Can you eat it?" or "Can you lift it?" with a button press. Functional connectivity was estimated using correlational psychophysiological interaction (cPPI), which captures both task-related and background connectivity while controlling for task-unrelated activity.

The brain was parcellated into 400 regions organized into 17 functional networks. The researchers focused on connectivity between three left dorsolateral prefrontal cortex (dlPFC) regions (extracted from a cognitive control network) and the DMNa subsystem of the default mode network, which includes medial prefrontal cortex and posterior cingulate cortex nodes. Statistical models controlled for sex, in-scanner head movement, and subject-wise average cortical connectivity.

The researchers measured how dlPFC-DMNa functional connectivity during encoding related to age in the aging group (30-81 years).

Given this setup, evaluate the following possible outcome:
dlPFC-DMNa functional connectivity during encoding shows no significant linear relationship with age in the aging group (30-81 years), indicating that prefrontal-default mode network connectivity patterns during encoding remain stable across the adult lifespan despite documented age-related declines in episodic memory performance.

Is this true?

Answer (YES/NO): NO